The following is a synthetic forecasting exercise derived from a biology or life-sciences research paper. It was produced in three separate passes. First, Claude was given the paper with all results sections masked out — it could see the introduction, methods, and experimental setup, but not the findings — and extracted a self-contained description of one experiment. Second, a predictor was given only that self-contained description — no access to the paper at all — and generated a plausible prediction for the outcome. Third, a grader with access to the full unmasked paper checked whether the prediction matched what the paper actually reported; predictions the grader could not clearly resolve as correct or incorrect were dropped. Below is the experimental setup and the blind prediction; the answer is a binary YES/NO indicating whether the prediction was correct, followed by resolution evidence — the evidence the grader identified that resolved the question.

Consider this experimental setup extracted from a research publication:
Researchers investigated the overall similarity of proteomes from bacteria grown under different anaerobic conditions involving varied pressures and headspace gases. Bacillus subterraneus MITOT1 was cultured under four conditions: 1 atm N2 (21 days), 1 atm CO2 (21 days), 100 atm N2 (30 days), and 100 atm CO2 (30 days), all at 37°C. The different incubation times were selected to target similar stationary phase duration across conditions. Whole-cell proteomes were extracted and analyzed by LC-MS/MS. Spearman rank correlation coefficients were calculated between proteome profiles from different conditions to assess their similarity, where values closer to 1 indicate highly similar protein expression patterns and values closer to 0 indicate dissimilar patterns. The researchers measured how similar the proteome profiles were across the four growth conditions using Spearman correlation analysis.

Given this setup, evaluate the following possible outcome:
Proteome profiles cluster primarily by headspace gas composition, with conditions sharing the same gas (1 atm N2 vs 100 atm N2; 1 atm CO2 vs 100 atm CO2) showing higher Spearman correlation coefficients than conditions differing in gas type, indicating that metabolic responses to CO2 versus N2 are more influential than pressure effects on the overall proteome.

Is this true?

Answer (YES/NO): YES